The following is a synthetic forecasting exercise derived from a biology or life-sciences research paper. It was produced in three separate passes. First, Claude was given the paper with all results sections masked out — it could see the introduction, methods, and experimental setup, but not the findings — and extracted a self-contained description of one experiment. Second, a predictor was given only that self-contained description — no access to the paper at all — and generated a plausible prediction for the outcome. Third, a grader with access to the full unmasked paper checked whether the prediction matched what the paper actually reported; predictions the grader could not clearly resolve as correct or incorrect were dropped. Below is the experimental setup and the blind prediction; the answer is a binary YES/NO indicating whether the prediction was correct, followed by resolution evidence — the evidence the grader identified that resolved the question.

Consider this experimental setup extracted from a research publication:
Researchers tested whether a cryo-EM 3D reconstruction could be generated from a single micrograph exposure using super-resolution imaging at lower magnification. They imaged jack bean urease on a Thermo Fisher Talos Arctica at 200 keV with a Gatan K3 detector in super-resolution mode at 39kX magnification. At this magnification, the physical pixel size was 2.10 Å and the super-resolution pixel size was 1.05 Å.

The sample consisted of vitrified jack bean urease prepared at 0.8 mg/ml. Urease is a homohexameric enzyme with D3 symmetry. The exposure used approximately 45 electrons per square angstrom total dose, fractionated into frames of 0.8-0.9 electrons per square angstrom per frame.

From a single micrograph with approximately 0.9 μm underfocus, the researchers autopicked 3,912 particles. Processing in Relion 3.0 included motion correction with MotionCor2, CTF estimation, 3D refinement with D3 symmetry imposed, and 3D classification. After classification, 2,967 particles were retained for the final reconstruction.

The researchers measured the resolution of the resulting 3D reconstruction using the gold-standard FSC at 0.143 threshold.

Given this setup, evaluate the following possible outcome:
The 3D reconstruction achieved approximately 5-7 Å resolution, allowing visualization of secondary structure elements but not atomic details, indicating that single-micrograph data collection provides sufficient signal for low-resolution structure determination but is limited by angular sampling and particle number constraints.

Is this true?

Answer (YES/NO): NO